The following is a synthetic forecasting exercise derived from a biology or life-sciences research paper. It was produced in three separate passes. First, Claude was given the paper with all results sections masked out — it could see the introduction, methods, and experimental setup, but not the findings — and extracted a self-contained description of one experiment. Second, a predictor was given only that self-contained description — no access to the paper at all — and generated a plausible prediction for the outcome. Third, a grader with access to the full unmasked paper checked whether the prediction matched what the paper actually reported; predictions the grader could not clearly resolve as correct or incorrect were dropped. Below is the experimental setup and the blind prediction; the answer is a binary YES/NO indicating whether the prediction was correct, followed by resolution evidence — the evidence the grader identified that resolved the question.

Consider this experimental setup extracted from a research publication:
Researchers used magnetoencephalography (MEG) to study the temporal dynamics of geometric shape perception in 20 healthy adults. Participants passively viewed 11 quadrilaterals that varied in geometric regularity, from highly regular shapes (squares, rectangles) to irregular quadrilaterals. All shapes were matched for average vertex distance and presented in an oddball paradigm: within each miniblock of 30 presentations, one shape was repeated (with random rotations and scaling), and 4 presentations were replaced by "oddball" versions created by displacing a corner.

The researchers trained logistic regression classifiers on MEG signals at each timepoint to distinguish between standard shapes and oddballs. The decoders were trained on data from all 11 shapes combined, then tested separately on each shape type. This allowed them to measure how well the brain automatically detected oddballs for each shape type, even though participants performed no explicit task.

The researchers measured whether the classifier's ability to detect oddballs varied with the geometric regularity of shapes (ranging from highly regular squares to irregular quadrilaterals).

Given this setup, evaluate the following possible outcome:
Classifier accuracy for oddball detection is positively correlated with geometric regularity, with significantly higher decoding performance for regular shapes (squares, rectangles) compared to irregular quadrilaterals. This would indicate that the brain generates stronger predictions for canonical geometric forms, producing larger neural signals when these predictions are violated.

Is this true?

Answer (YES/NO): YES